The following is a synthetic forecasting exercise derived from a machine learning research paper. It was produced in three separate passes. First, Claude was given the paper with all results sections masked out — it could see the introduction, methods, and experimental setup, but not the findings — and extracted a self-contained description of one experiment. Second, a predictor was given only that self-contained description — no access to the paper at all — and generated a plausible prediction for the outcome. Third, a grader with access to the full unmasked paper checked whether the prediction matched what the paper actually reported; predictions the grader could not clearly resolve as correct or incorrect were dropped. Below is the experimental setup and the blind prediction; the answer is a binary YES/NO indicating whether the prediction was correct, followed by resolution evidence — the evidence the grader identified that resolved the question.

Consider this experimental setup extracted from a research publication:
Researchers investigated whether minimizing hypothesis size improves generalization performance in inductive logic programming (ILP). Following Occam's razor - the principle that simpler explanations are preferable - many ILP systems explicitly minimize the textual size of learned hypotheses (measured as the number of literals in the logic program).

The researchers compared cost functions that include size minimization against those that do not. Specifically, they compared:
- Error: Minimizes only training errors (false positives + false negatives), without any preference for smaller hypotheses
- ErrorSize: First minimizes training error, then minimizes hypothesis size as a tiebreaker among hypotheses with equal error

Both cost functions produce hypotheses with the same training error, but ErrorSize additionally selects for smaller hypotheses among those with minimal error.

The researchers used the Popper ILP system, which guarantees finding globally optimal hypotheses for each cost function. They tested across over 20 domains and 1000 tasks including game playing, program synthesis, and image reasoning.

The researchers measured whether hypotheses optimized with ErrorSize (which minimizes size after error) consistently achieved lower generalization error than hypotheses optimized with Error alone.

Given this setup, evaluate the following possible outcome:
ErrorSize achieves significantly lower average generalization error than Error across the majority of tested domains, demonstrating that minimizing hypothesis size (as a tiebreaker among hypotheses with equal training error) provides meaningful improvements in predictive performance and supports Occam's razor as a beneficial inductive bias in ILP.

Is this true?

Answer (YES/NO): NO